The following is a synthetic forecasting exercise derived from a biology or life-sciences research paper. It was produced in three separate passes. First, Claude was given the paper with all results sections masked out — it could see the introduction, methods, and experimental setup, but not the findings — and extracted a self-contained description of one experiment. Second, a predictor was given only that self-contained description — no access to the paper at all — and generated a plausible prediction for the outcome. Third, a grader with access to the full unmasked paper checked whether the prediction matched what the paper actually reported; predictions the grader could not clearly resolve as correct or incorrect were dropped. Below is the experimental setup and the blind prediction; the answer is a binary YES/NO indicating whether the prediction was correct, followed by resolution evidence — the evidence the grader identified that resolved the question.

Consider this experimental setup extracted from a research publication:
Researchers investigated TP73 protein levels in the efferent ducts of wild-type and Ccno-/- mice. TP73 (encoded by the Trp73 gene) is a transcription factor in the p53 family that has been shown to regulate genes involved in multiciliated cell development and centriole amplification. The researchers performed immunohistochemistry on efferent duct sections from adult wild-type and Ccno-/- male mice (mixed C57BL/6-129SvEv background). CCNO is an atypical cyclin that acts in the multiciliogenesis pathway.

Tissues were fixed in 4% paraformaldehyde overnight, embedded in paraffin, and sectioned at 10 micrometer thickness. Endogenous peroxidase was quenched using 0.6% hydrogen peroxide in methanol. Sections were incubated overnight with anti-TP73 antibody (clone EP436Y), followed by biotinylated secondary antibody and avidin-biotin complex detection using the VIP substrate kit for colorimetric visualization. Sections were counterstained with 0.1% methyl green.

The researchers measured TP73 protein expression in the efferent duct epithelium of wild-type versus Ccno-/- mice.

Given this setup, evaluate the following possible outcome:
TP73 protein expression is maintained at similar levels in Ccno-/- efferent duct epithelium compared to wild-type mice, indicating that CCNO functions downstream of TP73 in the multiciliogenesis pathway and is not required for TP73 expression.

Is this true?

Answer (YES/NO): YES